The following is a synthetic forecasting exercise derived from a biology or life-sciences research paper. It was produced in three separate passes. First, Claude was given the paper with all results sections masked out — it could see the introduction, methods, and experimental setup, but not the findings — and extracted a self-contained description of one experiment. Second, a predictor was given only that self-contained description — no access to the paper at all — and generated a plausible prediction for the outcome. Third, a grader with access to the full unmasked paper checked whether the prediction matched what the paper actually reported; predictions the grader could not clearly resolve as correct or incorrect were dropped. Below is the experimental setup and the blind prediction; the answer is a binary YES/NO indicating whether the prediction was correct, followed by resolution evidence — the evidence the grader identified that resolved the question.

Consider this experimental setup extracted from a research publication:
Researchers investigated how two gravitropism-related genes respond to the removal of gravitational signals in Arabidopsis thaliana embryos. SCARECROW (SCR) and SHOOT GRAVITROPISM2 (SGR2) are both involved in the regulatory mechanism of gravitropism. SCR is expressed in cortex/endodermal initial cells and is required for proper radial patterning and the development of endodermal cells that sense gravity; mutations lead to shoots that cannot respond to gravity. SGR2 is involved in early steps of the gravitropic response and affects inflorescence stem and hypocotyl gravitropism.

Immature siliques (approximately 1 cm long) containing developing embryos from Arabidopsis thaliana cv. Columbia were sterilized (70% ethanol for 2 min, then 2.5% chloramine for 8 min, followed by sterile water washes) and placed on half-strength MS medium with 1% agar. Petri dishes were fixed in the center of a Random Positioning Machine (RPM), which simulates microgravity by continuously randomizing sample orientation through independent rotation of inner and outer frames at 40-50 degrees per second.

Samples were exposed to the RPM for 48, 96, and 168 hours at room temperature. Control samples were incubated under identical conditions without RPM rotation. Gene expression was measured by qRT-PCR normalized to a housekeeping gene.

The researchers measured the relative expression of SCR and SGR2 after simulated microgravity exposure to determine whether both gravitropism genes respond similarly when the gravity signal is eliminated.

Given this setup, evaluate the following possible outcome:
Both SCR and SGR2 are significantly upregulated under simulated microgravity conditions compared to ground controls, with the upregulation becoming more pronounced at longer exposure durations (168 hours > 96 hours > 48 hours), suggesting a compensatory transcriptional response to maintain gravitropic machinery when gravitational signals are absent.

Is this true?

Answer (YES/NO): NO